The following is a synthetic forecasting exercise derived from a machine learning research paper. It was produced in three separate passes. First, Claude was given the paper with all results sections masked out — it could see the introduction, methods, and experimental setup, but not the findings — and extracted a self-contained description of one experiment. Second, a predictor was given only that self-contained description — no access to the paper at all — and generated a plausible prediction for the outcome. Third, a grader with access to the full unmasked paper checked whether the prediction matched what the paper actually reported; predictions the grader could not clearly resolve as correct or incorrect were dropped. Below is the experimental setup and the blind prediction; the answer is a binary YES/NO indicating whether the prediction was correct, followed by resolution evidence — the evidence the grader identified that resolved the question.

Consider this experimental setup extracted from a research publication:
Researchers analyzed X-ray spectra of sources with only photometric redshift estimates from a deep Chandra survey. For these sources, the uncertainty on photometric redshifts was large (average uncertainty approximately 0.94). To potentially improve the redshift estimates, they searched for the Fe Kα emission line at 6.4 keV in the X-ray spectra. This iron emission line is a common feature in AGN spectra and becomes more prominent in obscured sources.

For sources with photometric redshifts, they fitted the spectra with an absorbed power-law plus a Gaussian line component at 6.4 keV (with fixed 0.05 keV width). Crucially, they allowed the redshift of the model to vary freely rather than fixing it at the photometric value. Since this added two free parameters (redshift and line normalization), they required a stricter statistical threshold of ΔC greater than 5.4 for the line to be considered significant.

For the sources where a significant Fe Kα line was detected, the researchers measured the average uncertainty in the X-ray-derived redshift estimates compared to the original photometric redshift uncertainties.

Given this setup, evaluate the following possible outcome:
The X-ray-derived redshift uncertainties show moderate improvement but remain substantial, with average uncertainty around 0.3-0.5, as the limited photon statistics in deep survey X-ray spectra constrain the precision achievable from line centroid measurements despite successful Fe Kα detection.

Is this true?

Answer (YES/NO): NO